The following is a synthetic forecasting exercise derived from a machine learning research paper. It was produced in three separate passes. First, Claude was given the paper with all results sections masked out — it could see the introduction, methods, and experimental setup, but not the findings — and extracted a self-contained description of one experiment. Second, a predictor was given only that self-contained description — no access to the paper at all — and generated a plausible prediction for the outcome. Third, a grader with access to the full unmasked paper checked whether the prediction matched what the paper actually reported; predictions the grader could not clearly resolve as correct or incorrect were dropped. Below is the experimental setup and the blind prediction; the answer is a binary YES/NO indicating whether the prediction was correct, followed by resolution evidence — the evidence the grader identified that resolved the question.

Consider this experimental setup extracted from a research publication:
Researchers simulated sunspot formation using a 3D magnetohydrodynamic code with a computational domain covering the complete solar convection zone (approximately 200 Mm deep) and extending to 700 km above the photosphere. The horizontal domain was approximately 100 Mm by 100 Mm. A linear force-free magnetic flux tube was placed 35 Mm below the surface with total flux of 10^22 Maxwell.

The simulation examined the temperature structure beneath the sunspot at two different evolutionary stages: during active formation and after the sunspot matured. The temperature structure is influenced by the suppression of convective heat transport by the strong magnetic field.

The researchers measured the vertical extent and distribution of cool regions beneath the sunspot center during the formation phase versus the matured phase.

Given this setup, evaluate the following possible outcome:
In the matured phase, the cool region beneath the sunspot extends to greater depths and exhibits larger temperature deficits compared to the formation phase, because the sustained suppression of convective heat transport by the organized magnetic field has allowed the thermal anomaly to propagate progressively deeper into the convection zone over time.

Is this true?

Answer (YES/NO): YES